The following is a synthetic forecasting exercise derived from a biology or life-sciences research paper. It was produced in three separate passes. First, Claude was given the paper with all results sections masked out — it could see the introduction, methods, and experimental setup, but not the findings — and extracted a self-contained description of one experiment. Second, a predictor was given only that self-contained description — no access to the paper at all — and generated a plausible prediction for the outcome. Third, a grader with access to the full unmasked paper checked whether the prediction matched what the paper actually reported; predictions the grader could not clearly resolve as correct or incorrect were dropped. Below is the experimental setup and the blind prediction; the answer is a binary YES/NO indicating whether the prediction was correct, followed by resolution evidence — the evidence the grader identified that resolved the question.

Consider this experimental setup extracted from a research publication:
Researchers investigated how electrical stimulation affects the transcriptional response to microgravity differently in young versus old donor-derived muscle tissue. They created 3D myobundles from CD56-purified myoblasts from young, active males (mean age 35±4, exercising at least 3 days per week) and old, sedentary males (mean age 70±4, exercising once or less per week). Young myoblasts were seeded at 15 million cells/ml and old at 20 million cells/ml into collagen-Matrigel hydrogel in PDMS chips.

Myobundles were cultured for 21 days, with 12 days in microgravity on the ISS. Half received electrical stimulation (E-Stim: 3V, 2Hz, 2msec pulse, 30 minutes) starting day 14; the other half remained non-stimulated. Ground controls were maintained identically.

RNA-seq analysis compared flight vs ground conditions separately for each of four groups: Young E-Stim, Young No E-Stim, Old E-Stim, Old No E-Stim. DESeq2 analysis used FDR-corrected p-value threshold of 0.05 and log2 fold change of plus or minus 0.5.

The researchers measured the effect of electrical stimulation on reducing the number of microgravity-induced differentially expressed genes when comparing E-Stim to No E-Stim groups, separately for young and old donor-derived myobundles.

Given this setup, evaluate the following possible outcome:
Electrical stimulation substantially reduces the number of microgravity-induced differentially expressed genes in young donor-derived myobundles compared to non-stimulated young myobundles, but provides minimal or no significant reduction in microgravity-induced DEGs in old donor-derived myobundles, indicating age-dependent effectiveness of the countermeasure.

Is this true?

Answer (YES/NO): NO